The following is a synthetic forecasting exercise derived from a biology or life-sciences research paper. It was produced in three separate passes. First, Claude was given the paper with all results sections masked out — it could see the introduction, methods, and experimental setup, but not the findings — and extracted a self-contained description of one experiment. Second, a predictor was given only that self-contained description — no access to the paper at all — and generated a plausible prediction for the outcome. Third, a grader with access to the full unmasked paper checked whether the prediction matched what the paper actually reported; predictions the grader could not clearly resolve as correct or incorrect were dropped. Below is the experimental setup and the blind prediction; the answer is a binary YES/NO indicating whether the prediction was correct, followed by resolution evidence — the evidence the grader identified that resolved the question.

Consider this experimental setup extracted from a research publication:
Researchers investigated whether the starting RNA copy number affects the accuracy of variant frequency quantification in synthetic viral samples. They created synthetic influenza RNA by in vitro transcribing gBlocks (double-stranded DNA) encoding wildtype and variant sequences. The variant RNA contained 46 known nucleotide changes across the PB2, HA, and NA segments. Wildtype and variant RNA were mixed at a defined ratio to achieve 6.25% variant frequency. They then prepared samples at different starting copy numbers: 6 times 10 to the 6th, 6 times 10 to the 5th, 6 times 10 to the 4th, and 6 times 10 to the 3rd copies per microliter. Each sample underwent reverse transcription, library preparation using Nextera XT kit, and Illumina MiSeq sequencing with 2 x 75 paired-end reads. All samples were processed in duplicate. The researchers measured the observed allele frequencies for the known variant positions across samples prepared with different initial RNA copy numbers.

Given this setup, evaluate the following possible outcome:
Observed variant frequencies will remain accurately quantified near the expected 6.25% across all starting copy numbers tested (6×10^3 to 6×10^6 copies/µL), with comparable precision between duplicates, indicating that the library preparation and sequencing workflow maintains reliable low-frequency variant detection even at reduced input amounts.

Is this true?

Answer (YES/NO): NO